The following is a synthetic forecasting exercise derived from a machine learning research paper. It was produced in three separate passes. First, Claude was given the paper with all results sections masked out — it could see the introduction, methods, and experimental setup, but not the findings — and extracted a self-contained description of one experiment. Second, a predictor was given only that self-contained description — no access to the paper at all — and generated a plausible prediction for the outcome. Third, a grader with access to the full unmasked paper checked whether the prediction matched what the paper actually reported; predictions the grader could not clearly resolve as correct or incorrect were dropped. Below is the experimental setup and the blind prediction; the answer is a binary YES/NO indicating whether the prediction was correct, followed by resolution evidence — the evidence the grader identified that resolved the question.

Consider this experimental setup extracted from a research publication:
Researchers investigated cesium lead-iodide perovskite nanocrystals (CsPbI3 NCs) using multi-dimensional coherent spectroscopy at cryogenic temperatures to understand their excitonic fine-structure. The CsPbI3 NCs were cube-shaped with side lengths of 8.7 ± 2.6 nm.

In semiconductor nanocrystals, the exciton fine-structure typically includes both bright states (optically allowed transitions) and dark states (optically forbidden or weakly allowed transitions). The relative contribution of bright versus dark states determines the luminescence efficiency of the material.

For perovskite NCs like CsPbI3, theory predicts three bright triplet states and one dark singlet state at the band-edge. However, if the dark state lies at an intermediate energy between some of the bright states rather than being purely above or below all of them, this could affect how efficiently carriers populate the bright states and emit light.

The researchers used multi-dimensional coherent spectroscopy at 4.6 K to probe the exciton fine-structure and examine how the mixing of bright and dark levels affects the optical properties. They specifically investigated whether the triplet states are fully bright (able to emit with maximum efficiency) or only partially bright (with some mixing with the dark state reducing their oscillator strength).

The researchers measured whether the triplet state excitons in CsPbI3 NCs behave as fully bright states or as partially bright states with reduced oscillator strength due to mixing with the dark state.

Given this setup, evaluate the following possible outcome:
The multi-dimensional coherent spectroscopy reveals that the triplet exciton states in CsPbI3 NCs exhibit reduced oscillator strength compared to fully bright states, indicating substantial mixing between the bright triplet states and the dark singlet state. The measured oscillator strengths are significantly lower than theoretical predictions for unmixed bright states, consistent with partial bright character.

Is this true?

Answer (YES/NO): NO